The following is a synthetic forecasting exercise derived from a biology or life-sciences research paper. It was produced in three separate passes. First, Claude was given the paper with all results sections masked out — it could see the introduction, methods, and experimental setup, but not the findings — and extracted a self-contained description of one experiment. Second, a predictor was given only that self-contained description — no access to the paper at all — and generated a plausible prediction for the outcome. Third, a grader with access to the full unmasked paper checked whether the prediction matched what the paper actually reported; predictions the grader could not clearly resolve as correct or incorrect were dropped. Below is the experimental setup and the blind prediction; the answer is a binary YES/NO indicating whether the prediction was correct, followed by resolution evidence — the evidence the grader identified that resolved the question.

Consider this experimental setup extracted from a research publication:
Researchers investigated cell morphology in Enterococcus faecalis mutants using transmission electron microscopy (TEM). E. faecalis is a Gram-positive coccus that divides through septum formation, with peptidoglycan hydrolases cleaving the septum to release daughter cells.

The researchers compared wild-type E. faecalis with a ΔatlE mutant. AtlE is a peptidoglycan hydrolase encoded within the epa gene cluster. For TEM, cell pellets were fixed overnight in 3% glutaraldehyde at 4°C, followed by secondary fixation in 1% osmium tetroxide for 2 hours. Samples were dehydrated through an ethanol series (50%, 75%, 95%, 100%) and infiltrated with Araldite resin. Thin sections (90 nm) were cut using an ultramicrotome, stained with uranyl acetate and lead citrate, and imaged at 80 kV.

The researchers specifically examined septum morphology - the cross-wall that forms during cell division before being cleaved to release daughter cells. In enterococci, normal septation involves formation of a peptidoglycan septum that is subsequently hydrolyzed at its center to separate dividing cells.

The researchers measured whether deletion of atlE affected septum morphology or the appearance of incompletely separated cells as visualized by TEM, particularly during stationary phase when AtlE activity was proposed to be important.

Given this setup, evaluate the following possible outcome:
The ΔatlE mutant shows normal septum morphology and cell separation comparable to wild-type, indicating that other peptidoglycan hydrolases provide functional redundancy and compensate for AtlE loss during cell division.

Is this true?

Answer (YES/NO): NO